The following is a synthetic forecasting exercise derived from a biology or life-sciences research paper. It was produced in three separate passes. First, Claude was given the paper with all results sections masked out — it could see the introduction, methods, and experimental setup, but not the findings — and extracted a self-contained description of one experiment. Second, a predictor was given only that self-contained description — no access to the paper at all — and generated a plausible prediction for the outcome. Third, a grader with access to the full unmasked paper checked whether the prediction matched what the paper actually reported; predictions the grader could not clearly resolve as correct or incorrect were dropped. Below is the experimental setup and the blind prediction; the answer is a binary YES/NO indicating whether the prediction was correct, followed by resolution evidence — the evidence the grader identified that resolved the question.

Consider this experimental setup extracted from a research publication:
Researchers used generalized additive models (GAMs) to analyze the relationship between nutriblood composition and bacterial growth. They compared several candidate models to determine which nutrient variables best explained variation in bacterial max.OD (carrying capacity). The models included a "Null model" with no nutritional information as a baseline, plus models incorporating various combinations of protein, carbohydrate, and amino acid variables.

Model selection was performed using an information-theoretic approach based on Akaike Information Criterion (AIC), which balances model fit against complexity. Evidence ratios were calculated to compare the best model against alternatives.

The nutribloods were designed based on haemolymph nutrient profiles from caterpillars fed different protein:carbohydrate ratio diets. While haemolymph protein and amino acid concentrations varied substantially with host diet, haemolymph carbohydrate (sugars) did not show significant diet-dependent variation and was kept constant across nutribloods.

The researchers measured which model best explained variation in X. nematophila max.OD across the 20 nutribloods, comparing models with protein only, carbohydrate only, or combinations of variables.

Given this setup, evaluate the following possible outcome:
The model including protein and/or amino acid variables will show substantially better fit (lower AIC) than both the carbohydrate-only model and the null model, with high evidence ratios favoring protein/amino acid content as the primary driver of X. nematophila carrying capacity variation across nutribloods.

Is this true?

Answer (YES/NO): NO